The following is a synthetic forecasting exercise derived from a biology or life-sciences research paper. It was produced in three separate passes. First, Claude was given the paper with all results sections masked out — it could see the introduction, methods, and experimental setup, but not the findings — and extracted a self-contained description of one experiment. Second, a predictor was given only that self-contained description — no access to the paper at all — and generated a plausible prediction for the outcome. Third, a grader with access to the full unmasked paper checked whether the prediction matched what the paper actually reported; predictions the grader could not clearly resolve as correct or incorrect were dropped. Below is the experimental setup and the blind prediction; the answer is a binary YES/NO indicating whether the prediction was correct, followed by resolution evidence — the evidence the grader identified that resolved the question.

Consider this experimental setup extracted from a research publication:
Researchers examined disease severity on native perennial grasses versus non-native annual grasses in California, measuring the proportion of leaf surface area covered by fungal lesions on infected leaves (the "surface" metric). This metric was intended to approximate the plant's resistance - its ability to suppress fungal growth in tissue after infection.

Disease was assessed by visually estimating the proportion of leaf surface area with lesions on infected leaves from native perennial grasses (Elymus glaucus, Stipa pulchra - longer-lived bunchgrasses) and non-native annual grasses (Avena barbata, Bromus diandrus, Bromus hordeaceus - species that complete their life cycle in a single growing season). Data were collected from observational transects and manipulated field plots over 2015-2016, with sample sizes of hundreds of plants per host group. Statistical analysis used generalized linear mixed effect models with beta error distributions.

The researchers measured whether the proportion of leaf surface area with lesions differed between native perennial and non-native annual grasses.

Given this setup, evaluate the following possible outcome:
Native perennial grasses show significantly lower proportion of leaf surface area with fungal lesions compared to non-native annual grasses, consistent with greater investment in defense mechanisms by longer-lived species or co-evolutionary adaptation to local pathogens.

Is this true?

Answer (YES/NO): NO